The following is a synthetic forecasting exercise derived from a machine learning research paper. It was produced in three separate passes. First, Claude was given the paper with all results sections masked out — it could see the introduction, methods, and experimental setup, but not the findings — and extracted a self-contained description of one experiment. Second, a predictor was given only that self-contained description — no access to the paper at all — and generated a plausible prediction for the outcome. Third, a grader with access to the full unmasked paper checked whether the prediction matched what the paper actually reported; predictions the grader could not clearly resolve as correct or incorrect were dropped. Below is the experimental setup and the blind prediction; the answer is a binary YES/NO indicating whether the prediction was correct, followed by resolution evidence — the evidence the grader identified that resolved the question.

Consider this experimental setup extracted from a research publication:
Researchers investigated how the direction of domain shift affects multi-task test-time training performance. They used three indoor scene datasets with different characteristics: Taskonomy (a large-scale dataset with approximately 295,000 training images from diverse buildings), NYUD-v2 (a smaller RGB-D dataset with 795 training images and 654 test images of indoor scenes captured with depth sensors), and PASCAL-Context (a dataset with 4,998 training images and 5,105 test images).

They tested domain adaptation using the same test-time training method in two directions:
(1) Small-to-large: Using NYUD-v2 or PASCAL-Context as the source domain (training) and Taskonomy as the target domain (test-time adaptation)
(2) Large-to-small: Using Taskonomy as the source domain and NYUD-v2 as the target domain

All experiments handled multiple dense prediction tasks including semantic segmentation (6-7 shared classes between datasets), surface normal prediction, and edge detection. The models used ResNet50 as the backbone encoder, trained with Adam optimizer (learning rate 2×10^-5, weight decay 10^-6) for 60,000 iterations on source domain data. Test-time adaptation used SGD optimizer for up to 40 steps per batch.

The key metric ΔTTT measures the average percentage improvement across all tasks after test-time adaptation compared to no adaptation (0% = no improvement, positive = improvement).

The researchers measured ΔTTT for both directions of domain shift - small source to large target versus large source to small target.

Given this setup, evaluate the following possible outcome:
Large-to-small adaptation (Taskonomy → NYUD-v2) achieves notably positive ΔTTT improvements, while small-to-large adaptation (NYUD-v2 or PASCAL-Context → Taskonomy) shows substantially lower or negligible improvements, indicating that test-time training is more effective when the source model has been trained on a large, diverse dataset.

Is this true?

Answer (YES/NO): YES